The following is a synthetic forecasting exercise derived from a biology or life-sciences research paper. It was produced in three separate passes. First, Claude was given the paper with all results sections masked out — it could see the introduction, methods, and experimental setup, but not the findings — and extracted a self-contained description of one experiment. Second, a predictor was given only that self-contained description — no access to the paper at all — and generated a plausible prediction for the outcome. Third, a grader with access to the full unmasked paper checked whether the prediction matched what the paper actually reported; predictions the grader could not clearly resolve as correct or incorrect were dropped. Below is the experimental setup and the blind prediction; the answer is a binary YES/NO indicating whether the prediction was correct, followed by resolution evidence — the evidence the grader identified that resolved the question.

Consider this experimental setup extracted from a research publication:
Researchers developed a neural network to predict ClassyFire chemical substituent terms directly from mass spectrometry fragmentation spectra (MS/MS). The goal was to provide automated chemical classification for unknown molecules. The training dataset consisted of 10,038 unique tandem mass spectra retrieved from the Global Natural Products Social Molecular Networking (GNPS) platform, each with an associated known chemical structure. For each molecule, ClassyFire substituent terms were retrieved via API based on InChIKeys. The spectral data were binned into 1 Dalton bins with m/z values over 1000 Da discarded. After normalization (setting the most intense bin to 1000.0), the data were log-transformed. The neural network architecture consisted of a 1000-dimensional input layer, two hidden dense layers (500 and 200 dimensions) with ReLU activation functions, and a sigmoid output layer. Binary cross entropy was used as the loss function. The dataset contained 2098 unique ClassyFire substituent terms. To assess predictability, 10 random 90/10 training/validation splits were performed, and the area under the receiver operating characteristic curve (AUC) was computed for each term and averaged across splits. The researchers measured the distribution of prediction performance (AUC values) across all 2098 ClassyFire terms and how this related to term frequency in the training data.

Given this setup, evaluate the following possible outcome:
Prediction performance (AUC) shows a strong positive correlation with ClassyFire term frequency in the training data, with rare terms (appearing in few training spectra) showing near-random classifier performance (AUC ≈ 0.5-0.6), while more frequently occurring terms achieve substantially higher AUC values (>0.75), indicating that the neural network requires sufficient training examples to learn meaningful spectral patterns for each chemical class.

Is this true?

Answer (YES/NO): NO